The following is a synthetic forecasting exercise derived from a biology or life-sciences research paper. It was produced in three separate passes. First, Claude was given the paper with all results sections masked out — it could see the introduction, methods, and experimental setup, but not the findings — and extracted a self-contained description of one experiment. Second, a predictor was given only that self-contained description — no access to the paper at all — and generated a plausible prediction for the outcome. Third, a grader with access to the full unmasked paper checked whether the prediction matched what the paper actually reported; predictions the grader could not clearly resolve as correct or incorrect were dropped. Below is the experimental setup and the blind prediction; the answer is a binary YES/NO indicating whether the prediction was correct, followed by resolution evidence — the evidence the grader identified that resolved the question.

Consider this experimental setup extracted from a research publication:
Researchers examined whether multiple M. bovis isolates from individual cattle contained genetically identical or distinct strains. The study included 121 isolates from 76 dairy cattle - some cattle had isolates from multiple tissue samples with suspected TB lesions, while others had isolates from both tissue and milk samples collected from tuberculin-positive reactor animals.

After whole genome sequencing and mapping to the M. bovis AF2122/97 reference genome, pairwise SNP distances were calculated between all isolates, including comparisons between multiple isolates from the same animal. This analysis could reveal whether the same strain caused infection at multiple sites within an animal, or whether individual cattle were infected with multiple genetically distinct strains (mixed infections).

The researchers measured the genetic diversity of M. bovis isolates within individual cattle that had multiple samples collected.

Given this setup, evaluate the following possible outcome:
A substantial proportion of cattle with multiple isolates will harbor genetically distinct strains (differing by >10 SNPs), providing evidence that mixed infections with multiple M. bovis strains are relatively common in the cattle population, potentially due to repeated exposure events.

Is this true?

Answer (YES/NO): YES